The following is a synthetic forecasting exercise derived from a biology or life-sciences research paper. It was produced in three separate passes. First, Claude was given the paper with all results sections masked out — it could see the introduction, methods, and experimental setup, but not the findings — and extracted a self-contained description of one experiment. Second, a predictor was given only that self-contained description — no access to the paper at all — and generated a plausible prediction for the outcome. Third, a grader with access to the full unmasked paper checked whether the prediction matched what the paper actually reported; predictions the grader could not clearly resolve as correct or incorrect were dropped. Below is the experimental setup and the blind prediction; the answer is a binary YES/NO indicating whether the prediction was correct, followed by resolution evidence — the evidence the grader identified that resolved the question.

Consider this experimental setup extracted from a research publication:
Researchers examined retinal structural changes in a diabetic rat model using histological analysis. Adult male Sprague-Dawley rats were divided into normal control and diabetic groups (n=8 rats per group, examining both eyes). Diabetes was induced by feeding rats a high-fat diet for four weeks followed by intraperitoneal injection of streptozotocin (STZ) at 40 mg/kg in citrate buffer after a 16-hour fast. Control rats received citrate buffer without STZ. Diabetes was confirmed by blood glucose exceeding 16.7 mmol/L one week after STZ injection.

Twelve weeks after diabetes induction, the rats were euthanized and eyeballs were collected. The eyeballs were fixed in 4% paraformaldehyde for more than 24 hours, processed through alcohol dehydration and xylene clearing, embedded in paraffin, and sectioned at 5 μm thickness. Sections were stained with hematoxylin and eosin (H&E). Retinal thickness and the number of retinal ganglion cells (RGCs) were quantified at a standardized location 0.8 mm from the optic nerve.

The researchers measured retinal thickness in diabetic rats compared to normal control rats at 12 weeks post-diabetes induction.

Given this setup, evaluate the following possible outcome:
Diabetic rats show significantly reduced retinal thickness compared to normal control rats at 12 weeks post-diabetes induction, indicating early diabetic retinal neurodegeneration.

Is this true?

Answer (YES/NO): YES